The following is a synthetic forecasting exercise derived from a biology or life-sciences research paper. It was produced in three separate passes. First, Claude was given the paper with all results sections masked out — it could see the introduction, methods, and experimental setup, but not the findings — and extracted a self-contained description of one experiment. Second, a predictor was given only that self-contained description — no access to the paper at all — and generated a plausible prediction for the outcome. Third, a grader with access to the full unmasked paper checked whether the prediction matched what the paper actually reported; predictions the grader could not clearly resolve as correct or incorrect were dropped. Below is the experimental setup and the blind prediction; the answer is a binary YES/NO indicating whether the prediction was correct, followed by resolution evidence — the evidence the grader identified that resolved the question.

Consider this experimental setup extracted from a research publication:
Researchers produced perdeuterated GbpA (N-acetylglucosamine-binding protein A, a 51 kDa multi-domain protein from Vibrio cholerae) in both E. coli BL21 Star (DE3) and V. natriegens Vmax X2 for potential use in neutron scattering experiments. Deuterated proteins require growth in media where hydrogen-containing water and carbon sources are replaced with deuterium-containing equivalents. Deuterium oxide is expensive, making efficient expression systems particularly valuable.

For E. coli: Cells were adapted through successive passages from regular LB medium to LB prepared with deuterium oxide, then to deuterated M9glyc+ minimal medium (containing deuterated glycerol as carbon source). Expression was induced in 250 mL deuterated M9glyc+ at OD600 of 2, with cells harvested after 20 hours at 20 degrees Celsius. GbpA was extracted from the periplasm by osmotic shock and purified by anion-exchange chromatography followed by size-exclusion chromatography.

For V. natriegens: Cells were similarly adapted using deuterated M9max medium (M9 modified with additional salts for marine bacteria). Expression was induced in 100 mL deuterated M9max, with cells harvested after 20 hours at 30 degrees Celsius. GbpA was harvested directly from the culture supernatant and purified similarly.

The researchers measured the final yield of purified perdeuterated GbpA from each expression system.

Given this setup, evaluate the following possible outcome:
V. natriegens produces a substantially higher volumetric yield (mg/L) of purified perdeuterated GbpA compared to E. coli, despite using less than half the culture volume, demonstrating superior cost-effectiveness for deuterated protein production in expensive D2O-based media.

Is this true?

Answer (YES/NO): YES